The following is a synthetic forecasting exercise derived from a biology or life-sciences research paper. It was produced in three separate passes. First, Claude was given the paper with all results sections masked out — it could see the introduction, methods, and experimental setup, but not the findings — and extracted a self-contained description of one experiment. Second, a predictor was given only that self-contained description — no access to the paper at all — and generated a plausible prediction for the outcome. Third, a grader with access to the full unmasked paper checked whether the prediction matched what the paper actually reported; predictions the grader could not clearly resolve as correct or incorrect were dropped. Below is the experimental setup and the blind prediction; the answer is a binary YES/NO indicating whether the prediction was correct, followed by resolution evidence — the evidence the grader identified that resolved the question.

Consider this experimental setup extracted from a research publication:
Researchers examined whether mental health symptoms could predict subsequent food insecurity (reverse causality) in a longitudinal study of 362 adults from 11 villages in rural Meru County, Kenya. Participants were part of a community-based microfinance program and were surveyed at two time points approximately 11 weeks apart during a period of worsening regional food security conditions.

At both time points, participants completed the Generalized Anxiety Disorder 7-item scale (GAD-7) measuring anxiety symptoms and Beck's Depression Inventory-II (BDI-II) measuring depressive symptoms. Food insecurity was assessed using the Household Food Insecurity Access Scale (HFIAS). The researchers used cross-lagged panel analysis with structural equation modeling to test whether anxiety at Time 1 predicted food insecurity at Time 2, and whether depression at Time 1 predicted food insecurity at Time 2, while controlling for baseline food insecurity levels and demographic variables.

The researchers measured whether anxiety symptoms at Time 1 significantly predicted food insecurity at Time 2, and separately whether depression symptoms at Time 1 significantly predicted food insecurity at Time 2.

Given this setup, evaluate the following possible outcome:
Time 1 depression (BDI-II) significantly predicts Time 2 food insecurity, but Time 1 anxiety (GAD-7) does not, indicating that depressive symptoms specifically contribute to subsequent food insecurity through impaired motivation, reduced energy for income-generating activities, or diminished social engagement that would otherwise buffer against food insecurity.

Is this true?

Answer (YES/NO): NO